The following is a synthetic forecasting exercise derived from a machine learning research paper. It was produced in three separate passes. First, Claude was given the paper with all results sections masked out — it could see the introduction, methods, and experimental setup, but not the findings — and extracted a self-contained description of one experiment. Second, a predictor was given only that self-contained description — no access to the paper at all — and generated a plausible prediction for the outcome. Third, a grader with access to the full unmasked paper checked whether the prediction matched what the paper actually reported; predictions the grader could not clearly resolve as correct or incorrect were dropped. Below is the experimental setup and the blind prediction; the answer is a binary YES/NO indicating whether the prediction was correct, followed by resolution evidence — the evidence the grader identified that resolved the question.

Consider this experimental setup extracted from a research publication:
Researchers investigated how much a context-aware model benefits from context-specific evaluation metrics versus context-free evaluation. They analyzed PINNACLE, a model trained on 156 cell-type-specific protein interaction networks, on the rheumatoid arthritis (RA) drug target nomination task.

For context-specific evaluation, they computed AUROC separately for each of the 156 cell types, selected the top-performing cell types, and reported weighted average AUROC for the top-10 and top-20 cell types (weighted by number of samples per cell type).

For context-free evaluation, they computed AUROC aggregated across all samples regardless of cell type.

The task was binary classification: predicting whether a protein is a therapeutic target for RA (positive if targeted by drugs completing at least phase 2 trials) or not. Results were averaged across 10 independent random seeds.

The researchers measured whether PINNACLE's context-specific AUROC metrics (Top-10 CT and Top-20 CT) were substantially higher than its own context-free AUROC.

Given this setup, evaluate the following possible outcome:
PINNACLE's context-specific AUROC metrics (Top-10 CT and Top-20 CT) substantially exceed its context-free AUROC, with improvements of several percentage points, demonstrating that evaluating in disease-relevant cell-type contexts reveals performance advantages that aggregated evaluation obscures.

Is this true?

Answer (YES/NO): YES